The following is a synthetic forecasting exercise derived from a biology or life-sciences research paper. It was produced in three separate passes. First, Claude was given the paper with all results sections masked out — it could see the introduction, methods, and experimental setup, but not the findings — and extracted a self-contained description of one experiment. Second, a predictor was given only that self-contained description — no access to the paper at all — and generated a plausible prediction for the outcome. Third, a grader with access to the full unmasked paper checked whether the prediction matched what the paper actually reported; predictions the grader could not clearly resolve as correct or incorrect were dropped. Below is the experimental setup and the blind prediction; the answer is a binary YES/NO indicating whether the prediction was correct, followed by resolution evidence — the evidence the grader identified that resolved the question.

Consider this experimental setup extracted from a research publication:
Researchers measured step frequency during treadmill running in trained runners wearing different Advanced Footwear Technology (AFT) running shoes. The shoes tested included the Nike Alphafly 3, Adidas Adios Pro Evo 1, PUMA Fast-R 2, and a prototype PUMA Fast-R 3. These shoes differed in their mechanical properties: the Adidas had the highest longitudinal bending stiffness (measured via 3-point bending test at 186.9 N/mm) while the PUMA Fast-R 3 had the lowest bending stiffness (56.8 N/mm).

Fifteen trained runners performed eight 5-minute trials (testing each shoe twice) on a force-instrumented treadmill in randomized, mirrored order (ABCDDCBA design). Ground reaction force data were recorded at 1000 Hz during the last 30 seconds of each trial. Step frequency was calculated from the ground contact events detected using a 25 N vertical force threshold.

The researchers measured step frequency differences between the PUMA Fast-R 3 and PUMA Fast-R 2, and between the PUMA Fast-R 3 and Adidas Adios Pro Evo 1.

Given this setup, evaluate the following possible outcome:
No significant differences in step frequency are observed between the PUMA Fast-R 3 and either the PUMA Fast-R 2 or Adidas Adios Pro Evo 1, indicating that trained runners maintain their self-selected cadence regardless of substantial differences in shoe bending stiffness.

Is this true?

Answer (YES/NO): NO